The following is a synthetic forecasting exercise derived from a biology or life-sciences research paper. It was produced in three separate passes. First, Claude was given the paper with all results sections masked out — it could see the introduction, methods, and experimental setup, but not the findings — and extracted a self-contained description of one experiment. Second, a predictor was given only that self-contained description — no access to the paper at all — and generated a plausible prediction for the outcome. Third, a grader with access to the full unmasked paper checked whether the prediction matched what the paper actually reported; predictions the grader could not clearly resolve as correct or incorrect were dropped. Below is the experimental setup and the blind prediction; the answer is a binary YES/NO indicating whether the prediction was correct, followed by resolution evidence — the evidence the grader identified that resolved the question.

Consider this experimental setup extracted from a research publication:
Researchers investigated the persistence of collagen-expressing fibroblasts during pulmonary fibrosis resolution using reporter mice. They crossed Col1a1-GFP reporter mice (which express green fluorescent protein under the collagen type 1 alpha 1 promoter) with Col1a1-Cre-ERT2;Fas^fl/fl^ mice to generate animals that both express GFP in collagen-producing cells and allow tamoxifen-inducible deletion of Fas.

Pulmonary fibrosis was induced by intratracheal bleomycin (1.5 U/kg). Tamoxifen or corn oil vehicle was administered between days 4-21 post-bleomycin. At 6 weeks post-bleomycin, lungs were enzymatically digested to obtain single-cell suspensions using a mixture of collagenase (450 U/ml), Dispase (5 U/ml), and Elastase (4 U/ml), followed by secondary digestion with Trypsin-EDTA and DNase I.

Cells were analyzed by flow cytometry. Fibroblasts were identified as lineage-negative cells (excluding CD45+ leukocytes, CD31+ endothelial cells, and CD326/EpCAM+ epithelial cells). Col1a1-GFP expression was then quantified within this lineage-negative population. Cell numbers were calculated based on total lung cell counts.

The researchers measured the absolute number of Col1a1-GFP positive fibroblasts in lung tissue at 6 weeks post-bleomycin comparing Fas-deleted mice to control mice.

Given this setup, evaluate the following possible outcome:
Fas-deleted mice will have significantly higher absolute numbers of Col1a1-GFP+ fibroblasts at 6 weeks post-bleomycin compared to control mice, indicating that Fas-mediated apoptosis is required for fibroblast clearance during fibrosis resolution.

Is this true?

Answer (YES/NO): YES